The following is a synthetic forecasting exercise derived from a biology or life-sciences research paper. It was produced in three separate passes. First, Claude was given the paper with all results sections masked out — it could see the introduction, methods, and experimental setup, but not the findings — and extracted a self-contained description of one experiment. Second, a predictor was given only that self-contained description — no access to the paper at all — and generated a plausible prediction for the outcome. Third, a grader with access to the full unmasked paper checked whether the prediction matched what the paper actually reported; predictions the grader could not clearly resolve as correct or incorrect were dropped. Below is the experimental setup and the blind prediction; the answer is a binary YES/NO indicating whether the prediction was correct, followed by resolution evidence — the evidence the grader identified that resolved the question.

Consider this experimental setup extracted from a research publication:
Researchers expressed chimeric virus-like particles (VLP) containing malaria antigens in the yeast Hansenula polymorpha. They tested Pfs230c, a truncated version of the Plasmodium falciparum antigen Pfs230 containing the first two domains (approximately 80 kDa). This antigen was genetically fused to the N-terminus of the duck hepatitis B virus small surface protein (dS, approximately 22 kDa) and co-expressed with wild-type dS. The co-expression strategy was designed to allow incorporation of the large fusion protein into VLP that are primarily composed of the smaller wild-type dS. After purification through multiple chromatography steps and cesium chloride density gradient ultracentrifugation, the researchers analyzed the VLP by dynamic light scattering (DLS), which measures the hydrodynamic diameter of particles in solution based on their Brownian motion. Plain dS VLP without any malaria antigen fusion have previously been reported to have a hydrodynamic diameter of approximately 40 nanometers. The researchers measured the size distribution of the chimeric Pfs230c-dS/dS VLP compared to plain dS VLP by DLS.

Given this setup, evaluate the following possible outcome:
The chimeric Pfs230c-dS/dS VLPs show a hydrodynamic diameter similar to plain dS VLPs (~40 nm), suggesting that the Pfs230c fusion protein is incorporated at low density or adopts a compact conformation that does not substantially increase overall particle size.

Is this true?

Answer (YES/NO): NO